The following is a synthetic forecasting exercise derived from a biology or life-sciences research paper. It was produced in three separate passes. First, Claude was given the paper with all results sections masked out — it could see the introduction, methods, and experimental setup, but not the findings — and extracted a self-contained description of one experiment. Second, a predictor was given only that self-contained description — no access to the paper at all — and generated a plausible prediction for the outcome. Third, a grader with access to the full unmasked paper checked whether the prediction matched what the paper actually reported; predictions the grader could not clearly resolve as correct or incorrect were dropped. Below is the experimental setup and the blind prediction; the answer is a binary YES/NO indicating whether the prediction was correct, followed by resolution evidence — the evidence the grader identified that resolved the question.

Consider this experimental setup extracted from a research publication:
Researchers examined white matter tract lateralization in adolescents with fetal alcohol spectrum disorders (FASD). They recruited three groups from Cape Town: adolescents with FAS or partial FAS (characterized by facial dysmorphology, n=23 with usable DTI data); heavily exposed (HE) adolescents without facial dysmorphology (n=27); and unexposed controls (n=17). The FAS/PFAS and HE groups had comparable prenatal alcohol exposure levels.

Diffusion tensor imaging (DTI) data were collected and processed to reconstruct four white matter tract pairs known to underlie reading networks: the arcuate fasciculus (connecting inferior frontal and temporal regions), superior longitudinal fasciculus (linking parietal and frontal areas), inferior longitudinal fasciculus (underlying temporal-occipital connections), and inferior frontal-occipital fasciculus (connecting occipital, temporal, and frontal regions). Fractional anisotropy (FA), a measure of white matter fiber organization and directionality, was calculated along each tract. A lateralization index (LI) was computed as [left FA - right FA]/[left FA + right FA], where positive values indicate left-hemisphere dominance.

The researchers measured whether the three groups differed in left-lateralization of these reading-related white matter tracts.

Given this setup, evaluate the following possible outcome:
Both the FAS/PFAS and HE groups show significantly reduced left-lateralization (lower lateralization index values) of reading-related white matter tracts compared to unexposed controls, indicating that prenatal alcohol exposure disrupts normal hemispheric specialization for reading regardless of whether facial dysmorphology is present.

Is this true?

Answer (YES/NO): NO